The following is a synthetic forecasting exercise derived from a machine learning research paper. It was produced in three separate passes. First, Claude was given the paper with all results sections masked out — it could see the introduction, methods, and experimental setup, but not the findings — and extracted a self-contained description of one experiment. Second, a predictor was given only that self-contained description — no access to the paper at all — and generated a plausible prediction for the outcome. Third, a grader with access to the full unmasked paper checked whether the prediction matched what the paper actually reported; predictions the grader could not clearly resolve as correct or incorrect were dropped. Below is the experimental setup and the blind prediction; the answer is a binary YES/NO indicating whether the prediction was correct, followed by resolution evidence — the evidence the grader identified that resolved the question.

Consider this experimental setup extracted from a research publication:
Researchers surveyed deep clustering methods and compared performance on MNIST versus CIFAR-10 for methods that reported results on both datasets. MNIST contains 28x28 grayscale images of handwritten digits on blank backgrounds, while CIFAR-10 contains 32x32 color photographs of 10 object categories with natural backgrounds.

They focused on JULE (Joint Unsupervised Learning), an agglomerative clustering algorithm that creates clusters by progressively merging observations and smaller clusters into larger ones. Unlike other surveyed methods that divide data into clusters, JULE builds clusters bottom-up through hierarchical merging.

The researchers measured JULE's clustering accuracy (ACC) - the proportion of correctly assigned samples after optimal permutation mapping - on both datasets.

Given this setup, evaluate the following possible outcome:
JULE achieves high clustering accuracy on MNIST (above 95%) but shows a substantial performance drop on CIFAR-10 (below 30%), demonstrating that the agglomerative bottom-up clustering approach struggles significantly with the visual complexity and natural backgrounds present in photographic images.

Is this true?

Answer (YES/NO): YES